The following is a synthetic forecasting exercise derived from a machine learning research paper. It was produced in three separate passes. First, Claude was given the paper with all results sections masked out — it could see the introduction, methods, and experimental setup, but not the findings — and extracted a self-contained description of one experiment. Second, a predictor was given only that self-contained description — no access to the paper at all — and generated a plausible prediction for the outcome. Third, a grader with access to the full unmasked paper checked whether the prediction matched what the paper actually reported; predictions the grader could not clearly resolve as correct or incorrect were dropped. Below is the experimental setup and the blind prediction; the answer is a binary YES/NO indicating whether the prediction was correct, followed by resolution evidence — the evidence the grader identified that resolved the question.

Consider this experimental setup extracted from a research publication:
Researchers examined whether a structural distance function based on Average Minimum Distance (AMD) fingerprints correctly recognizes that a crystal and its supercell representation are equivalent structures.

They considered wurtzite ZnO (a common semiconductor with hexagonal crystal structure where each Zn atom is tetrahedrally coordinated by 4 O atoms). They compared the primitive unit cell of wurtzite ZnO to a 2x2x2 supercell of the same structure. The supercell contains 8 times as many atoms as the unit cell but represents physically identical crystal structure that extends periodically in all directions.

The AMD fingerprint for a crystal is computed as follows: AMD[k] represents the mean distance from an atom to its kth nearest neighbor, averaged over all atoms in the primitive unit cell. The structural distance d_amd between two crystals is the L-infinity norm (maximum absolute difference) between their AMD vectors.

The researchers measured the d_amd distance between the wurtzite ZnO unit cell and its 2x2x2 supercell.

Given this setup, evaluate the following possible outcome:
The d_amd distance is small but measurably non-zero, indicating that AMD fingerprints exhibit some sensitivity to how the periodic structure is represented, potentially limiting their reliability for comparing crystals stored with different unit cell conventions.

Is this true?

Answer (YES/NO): NO